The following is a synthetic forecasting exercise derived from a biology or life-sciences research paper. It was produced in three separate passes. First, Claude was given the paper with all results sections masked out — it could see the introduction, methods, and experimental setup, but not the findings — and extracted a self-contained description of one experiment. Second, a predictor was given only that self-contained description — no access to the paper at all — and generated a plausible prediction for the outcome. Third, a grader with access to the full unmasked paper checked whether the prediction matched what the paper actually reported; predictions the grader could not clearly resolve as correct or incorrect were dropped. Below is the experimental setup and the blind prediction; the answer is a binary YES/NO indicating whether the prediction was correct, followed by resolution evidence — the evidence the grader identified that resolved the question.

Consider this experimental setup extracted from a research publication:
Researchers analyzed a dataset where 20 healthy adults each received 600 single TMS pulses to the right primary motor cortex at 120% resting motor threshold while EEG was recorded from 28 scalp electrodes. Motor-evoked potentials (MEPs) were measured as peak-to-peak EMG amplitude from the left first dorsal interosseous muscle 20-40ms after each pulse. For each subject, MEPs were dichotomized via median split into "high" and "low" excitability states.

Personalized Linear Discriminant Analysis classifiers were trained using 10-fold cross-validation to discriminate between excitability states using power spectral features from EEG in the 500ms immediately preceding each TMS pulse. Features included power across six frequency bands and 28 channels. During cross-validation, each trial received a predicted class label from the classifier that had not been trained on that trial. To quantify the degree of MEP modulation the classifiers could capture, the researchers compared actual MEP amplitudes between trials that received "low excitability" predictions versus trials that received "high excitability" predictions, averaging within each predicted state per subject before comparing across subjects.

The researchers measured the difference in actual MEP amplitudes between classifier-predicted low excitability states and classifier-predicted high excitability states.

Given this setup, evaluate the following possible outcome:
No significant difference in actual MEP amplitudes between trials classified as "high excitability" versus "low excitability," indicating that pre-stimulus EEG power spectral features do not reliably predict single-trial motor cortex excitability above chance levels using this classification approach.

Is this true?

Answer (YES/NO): NO